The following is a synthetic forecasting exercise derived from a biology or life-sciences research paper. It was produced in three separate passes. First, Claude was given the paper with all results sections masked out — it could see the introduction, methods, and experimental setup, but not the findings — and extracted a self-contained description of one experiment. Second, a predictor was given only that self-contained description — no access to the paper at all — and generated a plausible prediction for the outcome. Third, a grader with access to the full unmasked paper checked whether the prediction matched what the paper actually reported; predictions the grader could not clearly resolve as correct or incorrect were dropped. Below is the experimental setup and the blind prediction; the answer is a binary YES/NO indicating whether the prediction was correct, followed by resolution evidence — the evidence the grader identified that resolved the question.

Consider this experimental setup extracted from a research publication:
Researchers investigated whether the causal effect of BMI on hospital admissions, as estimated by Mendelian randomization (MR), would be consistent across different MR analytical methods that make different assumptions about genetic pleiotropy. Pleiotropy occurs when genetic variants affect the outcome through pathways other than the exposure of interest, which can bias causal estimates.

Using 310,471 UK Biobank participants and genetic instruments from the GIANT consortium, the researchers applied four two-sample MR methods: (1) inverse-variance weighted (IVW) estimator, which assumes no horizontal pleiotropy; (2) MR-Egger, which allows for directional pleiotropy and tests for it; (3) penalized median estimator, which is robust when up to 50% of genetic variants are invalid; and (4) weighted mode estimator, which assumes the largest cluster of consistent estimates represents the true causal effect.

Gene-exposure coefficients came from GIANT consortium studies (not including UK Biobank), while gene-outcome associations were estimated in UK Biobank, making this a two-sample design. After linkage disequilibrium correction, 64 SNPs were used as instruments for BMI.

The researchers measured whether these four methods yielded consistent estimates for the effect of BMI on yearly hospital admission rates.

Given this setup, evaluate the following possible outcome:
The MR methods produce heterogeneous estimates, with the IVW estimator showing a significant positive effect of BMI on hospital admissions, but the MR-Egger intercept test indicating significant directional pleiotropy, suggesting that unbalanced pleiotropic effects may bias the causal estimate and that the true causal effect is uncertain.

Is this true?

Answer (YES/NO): NO